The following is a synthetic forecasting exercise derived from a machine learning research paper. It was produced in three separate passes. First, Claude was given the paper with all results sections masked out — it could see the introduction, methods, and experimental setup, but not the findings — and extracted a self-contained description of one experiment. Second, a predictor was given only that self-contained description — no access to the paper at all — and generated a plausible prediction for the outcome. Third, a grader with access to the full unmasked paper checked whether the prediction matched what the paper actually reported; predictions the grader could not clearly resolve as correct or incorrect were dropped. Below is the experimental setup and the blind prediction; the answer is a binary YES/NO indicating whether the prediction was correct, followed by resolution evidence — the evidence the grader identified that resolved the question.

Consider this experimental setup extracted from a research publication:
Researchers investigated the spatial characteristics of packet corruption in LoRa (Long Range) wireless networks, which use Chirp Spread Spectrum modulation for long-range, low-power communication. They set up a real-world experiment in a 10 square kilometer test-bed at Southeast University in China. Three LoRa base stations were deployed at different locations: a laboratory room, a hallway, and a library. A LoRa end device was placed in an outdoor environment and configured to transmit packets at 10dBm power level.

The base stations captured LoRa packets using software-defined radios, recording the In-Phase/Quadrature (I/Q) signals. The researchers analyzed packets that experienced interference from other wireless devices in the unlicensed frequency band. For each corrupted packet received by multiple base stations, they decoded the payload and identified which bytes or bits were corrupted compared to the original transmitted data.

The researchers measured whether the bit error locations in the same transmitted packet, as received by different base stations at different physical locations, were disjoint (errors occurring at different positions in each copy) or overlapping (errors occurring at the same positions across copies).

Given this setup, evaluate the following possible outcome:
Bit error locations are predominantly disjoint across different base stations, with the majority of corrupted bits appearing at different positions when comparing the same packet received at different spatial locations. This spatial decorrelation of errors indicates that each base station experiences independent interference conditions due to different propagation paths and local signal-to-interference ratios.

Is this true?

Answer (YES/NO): YES